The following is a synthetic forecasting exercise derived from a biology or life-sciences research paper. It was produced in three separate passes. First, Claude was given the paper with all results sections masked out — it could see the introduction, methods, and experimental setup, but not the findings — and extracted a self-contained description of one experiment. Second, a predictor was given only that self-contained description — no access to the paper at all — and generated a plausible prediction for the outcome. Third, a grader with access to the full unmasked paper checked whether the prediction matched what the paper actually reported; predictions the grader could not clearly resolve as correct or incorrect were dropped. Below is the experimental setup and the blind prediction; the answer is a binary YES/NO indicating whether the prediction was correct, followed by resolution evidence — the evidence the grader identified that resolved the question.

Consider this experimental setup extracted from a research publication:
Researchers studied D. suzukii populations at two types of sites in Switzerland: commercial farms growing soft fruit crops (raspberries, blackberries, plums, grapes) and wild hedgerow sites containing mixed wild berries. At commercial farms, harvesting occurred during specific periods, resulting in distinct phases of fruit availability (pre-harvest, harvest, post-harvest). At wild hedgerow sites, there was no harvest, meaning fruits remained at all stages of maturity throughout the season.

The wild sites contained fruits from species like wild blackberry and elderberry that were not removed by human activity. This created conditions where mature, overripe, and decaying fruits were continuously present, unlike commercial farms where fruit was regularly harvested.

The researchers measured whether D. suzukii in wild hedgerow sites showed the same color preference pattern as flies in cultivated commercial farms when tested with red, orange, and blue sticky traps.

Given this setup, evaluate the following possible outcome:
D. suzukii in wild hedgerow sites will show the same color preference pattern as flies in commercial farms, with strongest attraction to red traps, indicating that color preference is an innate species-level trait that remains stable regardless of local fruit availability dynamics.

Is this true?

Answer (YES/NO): NO